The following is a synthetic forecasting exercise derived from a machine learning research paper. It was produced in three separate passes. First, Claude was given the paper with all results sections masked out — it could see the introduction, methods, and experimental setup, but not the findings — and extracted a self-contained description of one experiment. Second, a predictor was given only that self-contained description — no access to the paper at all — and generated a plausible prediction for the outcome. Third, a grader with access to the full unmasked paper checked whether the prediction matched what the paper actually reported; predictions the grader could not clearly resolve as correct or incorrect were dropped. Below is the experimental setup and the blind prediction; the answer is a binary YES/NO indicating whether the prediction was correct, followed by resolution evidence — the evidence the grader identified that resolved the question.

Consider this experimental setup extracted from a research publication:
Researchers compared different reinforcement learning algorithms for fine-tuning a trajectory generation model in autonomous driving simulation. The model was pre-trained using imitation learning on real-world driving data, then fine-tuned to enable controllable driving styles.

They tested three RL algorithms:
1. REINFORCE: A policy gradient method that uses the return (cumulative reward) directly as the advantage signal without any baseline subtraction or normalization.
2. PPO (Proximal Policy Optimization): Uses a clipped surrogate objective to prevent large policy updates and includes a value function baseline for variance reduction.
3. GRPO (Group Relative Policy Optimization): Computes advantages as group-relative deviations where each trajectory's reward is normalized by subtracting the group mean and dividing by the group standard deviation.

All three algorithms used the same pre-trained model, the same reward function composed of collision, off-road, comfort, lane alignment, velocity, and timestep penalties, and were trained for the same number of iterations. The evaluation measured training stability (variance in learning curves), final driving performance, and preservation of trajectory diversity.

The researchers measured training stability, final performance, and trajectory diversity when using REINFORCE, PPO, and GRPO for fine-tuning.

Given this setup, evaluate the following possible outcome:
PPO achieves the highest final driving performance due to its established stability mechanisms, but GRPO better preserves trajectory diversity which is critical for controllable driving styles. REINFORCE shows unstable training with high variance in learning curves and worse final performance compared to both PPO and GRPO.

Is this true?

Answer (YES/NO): NO